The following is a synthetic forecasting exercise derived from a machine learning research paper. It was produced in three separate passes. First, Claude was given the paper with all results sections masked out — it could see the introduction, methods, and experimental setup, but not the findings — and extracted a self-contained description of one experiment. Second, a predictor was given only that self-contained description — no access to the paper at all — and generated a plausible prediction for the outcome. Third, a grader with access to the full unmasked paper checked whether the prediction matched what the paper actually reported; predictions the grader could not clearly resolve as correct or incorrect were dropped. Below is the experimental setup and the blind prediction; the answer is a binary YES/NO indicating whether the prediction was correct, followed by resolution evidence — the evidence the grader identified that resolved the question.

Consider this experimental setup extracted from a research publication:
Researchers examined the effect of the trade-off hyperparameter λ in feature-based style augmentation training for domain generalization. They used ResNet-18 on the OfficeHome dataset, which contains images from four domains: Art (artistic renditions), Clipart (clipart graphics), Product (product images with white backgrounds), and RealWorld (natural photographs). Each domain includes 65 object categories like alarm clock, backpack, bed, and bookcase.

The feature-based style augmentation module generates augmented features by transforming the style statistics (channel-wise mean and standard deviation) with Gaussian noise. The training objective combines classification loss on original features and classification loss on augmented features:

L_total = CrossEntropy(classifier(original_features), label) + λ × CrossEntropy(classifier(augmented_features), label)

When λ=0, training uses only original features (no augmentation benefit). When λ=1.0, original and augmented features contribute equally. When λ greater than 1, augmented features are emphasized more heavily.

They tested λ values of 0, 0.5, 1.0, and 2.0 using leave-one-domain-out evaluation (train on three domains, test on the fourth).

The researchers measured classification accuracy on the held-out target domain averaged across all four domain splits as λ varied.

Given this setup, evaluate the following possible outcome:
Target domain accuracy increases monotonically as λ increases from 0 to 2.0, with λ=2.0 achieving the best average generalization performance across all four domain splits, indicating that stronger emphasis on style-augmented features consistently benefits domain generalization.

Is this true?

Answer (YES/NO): NO